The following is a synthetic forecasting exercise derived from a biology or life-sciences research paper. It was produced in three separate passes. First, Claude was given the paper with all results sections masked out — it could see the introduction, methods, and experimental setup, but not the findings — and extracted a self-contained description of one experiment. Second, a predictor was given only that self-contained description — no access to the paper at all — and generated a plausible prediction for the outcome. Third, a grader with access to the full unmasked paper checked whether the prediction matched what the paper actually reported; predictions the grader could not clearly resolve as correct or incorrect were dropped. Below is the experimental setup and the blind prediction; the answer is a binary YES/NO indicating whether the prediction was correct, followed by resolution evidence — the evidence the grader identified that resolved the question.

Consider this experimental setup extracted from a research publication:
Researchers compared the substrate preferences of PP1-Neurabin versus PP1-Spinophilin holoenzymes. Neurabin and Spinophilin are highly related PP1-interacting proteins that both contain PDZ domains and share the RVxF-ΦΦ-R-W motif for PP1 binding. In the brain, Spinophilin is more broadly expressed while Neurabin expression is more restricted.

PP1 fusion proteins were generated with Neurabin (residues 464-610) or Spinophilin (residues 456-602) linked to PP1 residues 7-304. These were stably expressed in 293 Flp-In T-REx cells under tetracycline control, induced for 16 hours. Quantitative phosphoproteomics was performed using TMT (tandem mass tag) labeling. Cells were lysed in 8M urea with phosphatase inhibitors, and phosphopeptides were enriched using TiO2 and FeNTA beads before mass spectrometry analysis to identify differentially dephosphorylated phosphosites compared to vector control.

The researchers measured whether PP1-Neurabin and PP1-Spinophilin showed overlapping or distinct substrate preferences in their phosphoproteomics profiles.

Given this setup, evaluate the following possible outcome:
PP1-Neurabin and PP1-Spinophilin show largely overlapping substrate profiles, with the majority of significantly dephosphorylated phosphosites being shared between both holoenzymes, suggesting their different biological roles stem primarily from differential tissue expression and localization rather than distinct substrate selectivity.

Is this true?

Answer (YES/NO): YES